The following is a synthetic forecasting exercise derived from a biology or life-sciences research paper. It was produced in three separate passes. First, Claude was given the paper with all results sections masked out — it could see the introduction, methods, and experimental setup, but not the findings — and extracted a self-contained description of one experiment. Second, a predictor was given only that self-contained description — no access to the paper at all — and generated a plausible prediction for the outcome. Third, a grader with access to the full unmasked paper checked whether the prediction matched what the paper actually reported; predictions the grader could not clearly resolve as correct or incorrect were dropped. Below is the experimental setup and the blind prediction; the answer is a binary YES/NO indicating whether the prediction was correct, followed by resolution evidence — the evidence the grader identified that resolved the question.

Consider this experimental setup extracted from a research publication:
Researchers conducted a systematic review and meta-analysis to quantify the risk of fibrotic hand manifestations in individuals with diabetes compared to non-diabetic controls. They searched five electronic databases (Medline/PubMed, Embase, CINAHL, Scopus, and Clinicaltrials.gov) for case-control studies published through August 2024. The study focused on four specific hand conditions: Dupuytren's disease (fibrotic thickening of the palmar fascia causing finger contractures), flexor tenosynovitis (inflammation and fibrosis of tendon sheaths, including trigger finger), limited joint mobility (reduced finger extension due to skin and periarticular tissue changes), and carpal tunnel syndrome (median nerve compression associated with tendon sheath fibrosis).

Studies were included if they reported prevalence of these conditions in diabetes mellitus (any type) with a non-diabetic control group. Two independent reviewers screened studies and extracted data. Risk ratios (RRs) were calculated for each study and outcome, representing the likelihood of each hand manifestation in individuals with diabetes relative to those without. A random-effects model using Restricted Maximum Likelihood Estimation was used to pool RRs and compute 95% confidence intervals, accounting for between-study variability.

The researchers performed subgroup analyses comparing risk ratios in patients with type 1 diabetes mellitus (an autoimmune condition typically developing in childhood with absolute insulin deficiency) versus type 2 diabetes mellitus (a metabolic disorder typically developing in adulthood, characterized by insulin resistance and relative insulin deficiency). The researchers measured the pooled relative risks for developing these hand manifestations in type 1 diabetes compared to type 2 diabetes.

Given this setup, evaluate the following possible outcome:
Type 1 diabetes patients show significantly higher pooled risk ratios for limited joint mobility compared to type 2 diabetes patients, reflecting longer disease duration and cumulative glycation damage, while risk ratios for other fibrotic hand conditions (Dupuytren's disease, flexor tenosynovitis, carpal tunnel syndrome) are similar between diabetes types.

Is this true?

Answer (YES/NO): NO